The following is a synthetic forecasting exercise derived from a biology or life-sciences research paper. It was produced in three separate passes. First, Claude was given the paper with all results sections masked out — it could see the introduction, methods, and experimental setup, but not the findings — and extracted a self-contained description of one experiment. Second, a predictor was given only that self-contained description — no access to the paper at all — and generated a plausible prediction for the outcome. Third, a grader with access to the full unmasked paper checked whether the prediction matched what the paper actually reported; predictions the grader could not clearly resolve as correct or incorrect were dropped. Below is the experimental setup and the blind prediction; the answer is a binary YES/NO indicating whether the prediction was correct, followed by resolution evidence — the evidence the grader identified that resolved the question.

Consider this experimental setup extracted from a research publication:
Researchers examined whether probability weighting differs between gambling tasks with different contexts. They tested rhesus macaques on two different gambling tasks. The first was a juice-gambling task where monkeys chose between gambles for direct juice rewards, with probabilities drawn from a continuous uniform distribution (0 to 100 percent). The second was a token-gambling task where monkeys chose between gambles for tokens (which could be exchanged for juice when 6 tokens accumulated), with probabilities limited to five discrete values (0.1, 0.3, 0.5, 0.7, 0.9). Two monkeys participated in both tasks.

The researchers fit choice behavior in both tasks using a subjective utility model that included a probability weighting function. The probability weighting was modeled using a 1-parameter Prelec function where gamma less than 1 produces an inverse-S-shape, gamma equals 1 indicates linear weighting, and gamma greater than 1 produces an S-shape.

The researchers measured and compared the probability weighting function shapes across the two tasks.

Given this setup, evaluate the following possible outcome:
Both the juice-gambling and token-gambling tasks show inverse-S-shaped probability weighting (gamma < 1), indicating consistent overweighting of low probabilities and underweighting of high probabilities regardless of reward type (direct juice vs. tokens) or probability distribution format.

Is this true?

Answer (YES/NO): NO